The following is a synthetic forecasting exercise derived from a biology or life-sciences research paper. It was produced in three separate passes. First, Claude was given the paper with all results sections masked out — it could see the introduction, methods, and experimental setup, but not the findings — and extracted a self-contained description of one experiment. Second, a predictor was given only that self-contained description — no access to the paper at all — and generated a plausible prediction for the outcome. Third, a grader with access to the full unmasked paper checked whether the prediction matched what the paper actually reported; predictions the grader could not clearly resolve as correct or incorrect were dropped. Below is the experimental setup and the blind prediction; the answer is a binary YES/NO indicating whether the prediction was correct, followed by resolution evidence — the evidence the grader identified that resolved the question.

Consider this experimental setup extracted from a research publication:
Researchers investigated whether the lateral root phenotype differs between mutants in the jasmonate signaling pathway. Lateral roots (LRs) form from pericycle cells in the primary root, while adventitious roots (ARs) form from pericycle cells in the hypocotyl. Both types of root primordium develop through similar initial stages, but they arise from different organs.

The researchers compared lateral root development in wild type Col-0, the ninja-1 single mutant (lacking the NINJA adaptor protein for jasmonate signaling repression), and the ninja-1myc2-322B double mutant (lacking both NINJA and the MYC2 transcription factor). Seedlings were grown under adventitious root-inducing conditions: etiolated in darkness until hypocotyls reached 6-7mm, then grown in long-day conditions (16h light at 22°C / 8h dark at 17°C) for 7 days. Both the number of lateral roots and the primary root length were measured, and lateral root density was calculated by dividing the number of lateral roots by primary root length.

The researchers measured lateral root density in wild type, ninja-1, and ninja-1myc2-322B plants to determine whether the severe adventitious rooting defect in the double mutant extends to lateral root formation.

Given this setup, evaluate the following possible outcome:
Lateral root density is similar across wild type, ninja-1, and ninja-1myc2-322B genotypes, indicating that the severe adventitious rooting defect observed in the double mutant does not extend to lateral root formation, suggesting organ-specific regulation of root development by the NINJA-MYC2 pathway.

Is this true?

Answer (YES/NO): YES